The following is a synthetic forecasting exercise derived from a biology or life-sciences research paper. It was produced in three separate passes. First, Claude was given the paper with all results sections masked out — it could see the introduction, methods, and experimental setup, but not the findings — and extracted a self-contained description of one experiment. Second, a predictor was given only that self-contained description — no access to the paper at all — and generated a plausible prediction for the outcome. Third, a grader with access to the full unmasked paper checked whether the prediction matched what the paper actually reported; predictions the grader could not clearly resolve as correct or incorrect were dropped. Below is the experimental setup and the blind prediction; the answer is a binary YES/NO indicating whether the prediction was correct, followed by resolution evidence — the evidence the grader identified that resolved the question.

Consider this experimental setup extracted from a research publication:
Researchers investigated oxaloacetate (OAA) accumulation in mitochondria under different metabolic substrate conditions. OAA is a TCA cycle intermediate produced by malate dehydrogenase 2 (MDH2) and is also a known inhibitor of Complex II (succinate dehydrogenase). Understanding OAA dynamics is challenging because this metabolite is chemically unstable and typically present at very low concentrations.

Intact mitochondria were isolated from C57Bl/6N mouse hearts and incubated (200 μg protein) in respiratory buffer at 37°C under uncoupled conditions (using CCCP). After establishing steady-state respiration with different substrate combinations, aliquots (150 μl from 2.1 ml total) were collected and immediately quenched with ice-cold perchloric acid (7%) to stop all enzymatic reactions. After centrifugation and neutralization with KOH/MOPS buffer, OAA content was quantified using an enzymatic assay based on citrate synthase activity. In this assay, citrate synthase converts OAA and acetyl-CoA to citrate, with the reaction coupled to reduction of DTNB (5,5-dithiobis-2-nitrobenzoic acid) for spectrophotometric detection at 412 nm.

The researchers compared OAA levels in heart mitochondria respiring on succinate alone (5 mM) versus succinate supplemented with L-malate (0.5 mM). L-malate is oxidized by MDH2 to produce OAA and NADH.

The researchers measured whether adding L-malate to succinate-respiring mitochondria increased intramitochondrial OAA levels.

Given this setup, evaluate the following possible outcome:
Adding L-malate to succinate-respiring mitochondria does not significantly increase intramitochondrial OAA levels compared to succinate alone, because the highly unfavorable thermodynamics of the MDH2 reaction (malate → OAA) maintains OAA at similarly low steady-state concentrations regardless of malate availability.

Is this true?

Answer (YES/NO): NO